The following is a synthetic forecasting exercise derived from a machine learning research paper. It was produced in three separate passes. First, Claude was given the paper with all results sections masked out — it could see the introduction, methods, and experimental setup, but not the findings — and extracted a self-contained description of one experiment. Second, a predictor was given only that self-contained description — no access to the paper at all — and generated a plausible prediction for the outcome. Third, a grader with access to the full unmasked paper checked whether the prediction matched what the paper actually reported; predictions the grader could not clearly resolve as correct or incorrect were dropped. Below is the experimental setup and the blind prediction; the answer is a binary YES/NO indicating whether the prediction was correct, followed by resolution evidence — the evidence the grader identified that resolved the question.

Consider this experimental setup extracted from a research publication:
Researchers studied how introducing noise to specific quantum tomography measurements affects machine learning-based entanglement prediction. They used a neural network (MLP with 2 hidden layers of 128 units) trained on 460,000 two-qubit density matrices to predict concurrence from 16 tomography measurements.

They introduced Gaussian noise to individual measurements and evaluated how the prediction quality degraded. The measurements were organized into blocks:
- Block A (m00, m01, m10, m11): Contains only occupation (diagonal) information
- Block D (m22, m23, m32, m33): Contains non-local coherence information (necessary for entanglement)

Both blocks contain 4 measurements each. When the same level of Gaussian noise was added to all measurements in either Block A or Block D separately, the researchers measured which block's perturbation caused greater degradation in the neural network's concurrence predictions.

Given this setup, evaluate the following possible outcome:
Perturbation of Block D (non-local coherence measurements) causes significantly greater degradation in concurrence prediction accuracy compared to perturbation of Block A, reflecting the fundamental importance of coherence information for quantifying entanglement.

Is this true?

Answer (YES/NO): YES